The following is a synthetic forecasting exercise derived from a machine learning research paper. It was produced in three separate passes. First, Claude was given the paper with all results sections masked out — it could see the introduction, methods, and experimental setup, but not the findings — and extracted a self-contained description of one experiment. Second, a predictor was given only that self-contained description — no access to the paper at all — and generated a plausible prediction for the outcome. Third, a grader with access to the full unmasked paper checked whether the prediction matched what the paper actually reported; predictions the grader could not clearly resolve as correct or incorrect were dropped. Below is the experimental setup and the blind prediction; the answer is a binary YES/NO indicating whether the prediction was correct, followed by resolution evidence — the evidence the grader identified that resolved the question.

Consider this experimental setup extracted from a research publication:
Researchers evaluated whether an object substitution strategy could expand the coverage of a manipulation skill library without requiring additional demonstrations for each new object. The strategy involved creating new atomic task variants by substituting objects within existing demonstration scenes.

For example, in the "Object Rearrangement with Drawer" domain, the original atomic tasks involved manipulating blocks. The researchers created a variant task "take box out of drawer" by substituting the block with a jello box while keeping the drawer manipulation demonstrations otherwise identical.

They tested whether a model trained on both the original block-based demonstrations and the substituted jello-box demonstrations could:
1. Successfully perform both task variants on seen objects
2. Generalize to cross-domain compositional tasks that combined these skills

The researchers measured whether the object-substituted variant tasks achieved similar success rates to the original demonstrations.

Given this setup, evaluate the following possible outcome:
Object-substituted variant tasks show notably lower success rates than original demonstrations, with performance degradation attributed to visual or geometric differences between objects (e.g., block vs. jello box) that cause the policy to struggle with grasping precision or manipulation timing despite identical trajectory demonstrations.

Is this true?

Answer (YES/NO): NO